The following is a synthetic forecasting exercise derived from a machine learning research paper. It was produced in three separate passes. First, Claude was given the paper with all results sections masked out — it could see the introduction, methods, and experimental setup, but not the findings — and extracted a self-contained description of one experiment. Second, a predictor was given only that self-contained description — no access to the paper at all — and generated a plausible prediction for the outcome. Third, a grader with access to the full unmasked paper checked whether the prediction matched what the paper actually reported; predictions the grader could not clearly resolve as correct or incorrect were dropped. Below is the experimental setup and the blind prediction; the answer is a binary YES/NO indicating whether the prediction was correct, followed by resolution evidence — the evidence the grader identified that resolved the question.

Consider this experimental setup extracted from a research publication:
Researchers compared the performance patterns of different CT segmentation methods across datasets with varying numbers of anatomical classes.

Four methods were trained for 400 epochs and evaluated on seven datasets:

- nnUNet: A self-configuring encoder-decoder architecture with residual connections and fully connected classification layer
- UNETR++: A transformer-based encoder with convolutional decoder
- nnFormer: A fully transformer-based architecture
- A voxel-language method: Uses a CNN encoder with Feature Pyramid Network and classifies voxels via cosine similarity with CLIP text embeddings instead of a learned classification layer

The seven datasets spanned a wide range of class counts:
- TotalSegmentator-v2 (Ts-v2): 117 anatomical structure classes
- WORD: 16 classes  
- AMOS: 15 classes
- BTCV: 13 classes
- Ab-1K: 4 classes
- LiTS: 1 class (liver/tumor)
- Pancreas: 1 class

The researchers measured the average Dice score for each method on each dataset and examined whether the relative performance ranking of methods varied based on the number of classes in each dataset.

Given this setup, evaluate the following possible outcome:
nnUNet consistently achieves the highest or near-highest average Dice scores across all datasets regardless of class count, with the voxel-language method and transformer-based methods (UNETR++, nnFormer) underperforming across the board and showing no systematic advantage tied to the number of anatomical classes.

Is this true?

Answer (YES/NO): NO